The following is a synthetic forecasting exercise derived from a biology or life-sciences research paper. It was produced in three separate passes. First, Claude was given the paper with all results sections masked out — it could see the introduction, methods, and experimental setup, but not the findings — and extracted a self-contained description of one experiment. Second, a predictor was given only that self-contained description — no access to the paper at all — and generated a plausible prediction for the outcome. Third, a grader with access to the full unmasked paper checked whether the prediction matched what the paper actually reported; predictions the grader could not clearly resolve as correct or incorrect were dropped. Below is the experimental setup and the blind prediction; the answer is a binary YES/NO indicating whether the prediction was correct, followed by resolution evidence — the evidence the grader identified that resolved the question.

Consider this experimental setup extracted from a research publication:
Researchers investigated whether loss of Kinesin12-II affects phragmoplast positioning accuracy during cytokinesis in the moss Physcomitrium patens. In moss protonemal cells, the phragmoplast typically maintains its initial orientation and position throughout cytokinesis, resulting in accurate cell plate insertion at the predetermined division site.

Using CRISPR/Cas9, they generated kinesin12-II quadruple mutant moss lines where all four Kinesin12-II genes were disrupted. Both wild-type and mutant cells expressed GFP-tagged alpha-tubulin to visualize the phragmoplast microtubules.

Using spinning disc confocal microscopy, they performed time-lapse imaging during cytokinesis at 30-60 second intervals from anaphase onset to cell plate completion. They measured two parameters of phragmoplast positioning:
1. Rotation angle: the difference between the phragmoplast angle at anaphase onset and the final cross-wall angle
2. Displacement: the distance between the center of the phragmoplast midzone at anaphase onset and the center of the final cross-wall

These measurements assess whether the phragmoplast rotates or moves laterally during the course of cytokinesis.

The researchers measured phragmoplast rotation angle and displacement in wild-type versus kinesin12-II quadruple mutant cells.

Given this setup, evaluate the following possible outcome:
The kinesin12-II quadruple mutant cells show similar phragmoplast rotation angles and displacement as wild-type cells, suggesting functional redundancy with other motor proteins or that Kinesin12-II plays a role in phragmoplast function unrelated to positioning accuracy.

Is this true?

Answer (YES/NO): YES